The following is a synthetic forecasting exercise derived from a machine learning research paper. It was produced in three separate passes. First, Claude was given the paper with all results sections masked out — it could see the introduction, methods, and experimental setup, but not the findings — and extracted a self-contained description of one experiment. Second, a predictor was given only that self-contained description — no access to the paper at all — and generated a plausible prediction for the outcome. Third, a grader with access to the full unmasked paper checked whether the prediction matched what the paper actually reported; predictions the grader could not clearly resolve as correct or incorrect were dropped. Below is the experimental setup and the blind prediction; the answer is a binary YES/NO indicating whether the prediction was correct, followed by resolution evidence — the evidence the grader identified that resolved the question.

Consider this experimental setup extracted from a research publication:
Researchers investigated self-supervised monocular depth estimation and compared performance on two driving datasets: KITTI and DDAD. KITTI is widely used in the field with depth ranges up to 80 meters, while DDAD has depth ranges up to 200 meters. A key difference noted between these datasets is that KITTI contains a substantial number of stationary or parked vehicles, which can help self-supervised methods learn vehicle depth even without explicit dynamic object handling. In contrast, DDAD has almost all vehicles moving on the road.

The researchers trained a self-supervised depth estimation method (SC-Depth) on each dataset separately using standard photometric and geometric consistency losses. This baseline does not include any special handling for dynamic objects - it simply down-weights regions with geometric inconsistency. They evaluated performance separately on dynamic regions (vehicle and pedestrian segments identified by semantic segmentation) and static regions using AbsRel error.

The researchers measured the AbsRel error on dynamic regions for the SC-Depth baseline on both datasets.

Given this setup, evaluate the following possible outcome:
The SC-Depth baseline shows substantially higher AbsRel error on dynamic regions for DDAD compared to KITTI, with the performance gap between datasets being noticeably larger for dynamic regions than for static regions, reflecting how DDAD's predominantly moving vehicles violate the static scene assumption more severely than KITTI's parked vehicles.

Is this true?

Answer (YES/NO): YES